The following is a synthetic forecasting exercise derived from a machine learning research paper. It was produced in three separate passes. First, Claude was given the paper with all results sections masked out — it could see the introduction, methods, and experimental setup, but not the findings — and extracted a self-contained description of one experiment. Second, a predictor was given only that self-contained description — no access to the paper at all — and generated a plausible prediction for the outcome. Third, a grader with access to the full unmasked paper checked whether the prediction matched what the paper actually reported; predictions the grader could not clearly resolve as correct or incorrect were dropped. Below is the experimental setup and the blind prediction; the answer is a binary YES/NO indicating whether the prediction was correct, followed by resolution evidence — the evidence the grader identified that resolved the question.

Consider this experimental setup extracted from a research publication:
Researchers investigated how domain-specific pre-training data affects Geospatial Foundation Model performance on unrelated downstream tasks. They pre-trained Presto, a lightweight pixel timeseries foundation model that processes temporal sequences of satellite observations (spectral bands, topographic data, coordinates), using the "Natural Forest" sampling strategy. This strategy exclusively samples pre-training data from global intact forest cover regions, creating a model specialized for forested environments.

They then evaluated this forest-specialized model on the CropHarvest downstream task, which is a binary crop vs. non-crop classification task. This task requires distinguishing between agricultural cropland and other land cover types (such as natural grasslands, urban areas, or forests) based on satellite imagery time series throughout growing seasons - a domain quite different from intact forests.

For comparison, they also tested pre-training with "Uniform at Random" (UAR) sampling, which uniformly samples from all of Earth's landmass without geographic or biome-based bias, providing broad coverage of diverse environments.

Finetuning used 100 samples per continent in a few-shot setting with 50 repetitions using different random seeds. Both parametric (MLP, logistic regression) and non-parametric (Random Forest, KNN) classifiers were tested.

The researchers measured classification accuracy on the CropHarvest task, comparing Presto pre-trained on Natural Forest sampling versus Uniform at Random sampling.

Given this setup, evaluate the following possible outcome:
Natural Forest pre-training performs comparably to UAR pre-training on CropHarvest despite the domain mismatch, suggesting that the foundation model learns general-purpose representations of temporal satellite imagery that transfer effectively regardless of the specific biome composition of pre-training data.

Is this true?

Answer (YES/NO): NO